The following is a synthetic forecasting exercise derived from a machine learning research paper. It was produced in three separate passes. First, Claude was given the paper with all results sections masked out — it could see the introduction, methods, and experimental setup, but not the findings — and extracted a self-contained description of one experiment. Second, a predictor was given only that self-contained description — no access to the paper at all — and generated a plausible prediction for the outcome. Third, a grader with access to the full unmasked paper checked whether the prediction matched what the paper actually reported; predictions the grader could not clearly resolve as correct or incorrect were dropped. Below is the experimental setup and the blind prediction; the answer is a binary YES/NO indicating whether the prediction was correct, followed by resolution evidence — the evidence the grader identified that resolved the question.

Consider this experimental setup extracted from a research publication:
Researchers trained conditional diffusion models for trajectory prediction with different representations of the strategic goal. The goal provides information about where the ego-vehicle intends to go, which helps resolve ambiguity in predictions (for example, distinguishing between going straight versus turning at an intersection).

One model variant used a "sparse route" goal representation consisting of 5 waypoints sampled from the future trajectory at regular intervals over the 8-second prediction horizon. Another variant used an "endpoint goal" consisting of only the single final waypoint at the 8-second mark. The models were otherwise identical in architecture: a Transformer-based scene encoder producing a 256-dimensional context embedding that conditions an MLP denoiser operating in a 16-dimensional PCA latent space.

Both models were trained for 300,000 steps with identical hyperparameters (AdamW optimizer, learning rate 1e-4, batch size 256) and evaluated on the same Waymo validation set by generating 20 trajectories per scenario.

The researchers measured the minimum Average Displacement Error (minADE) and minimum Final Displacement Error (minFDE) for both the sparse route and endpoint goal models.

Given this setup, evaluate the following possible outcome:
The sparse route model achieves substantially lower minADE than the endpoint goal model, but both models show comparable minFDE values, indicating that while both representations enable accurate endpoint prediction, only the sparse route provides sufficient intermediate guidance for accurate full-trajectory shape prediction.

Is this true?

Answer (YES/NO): NO